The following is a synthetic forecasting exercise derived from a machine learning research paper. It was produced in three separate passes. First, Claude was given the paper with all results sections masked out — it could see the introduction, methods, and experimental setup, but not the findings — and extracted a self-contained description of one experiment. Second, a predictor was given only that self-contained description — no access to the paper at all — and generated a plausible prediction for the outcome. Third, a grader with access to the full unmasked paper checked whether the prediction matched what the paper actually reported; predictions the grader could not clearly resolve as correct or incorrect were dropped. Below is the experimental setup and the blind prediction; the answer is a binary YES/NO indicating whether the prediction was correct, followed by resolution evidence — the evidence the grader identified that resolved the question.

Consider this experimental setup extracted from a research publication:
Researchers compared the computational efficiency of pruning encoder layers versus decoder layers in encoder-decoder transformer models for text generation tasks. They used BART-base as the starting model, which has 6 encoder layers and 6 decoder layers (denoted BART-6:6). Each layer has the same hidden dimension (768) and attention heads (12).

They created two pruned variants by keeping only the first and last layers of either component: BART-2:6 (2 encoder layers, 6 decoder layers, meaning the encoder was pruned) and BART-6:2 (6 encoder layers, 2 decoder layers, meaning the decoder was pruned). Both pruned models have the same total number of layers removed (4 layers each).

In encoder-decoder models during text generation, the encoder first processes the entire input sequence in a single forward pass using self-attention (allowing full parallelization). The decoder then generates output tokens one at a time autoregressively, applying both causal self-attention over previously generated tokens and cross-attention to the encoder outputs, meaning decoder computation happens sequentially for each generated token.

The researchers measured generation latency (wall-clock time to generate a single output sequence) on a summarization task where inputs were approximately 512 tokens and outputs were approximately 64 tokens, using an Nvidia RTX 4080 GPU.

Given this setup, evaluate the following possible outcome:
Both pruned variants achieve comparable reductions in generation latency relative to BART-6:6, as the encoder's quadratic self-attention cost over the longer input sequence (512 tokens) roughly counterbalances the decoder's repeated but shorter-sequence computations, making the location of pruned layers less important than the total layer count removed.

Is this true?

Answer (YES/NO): NO